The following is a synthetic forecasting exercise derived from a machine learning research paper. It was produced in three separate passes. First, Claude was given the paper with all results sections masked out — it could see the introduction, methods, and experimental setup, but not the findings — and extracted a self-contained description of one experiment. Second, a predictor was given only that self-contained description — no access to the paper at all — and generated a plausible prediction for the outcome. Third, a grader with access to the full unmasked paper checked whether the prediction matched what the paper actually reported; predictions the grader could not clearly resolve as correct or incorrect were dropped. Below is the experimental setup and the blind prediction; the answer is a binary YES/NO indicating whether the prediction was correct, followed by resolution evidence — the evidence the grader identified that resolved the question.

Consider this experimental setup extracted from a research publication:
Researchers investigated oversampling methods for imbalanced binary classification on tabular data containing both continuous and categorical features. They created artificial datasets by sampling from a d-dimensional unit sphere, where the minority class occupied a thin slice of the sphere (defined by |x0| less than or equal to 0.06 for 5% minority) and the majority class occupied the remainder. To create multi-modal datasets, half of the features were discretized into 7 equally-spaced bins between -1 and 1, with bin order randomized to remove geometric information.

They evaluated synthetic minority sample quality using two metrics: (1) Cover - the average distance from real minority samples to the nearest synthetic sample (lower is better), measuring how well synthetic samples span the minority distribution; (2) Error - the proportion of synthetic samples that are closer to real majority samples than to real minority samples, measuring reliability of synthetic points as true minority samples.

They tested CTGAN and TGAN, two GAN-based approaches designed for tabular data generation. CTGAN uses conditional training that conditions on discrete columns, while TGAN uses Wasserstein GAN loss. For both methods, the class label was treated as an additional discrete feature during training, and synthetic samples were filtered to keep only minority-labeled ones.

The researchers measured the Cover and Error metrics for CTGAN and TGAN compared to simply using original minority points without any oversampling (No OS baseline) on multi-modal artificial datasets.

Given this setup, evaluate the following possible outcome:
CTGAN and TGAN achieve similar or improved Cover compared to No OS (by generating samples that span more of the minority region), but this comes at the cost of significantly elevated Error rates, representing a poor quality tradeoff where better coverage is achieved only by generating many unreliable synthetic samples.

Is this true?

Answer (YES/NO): YES